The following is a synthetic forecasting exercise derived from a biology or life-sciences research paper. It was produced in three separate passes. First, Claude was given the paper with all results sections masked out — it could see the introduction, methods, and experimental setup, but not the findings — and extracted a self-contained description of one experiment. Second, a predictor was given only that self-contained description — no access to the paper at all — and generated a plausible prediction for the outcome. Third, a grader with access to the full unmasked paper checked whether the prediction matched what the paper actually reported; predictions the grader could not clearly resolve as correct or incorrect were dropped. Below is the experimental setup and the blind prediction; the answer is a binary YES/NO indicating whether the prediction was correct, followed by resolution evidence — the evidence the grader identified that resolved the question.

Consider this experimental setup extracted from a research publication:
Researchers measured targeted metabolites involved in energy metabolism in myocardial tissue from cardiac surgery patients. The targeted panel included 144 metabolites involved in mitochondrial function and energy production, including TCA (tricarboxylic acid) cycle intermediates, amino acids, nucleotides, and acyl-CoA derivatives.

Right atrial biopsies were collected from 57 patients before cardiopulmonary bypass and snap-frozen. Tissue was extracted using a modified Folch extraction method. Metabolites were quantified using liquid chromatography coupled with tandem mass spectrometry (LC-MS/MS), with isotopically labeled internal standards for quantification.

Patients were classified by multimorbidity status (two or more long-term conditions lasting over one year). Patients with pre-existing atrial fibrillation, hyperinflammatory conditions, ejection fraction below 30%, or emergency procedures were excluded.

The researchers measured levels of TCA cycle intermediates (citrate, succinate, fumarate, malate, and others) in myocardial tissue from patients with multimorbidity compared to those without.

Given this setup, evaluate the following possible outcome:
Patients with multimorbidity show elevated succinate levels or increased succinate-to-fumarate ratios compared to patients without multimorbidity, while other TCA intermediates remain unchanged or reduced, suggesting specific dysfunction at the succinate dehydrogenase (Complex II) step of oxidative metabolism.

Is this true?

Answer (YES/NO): NO